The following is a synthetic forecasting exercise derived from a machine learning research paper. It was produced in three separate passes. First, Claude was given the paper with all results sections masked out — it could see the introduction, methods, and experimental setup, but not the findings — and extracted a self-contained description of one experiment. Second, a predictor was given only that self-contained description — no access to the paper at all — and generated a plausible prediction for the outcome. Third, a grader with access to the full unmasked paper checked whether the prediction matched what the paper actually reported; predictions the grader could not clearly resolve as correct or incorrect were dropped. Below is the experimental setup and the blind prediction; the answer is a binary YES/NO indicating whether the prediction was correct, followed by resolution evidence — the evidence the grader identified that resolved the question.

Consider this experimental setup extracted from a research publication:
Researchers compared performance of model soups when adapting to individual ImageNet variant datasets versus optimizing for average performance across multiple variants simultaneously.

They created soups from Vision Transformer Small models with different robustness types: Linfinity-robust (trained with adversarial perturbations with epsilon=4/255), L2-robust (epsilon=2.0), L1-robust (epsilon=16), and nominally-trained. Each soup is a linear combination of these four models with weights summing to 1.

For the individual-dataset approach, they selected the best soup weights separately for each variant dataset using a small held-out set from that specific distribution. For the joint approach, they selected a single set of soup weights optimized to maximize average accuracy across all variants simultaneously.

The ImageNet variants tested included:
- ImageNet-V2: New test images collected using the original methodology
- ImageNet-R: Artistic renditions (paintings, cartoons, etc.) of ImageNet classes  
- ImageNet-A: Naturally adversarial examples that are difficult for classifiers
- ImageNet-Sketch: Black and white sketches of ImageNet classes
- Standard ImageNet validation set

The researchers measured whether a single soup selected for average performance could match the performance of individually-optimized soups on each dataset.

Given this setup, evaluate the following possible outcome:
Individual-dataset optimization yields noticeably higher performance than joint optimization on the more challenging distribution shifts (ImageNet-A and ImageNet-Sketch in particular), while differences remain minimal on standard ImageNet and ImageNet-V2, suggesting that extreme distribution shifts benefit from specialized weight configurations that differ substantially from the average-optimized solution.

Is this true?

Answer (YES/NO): NO